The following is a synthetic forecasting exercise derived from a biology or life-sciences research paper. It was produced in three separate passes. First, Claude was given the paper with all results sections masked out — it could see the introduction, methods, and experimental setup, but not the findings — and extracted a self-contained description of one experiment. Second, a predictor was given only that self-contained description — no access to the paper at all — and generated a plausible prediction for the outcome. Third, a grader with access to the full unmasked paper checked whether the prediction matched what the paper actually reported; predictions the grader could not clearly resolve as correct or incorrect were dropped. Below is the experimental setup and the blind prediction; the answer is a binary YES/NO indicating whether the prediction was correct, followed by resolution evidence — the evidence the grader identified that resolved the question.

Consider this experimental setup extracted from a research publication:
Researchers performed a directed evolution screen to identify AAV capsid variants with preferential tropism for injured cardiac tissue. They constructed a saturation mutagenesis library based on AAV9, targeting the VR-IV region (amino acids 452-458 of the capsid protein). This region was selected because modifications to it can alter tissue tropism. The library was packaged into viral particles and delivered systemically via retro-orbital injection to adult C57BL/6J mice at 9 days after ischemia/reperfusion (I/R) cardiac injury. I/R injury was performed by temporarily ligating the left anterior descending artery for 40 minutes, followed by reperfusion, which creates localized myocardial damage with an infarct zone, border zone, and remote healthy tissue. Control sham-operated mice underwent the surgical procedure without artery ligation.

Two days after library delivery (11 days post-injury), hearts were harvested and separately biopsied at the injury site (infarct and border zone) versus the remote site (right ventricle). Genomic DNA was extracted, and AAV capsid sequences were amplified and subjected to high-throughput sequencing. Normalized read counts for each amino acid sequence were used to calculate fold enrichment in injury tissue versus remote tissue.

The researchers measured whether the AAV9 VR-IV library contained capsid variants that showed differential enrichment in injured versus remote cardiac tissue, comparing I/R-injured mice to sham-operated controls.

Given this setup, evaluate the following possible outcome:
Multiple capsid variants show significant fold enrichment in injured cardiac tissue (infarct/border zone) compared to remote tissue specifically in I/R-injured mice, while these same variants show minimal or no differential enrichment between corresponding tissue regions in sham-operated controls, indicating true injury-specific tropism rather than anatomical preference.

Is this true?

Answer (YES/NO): YES